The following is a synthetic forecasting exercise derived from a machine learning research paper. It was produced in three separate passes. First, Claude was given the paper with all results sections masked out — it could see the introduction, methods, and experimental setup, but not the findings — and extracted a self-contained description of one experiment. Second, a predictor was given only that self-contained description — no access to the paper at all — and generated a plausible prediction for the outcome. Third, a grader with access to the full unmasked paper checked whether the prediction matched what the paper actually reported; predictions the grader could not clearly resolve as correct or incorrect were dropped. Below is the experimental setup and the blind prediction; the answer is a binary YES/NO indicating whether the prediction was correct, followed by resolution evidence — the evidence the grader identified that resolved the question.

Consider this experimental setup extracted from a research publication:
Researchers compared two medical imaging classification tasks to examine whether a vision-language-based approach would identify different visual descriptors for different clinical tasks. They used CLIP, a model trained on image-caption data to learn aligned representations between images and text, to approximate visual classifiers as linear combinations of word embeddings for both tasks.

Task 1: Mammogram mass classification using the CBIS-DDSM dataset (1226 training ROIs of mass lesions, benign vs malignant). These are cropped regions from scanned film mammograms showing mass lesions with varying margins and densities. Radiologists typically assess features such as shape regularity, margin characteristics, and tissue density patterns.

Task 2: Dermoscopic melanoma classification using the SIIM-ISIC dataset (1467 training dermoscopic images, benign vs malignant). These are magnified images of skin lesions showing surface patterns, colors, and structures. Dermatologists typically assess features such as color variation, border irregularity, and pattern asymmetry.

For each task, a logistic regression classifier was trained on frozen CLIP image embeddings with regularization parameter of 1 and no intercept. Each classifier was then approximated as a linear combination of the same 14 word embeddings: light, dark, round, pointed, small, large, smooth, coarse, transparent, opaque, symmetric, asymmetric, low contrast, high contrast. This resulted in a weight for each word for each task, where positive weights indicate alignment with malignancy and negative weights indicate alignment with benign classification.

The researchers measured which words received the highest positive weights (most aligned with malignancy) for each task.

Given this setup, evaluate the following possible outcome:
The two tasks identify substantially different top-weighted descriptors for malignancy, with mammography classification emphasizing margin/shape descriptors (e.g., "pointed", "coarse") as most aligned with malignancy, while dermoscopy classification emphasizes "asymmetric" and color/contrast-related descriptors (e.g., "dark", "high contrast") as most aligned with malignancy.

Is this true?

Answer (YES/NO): NO